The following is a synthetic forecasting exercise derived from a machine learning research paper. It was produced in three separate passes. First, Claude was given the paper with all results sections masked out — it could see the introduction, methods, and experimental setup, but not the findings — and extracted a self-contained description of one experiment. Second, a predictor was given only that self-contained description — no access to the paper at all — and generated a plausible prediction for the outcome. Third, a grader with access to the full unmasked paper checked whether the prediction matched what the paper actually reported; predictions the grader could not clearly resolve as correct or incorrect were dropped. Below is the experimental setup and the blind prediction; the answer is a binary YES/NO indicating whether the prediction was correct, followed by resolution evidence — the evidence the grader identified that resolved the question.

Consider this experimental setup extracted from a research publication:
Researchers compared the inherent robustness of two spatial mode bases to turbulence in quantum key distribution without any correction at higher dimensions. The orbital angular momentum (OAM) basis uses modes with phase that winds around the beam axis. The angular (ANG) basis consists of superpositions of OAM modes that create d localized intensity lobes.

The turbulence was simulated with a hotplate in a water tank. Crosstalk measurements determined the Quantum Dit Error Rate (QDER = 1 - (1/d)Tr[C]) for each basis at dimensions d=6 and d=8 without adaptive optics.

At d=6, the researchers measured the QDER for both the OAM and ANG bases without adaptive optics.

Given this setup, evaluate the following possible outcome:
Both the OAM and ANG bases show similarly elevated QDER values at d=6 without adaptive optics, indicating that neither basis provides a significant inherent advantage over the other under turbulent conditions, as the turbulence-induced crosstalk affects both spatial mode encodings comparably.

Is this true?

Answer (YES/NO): NO